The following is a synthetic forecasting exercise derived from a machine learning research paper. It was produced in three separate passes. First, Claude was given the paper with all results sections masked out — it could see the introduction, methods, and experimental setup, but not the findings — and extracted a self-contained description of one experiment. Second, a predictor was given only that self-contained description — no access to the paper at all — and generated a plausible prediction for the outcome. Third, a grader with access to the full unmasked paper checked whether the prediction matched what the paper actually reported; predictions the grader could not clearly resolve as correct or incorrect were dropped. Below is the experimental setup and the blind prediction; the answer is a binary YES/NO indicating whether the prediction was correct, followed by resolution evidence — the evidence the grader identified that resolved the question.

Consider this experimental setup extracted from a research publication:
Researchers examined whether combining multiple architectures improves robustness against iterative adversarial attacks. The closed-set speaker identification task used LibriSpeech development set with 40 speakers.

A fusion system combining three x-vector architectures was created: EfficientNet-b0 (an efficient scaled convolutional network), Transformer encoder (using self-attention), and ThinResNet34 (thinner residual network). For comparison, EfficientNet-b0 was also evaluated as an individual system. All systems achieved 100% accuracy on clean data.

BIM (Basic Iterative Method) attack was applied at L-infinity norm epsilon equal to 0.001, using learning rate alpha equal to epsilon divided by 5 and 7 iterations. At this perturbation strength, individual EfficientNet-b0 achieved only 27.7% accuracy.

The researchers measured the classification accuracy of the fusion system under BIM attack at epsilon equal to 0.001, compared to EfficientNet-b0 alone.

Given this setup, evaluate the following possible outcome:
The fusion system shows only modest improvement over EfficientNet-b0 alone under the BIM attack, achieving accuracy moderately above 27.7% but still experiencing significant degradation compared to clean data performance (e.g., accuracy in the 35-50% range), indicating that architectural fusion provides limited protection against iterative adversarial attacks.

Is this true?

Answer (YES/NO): NO